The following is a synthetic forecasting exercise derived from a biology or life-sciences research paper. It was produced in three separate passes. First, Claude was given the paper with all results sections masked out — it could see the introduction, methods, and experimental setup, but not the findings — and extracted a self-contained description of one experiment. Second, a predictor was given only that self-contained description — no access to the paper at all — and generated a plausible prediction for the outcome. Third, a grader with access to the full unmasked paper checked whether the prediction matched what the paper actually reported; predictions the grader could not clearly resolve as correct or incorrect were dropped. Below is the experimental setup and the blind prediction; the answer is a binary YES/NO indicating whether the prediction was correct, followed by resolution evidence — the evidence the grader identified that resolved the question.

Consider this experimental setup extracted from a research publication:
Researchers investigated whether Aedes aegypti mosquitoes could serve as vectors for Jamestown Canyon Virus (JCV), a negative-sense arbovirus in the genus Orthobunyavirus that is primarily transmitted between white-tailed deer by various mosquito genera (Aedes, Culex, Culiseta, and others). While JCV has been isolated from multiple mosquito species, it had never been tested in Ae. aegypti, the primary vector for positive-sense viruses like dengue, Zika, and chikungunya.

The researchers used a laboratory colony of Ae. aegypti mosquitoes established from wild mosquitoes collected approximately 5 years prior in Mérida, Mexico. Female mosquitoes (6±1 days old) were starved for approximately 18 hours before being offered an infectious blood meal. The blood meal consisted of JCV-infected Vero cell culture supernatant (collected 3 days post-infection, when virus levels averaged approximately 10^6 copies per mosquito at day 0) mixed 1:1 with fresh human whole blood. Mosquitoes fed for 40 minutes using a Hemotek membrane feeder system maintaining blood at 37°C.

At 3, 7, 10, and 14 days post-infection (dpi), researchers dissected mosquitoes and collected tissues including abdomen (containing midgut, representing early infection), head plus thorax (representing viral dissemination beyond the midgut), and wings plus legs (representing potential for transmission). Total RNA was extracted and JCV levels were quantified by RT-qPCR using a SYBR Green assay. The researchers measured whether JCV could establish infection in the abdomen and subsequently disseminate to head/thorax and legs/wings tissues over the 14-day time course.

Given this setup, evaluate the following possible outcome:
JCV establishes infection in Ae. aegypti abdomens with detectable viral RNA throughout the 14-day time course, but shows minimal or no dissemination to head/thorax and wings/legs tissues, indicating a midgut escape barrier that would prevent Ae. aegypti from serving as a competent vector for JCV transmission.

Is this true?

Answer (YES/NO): NO